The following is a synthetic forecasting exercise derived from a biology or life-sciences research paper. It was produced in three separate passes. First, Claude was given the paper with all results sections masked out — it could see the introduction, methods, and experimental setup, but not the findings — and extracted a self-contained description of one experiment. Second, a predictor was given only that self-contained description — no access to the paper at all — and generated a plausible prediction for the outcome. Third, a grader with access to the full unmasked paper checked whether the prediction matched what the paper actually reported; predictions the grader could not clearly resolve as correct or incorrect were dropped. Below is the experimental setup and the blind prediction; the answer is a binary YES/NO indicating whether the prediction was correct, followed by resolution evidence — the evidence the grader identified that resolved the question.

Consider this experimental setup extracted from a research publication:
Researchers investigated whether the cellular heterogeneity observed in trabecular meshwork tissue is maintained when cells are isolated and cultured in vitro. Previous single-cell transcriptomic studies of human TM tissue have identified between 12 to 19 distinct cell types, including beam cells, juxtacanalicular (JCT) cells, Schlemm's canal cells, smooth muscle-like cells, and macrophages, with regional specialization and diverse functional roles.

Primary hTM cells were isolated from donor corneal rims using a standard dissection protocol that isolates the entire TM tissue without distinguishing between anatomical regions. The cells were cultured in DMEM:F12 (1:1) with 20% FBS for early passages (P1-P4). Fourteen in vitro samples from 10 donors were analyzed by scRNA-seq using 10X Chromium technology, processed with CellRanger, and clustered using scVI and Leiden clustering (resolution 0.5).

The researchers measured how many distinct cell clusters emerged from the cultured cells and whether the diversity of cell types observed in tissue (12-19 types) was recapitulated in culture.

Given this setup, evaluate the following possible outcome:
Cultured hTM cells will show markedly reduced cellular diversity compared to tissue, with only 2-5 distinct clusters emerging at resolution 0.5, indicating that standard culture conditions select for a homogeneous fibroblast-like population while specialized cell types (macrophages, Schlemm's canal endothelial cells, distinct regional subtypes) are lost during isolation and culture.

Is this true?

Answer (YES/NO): YES